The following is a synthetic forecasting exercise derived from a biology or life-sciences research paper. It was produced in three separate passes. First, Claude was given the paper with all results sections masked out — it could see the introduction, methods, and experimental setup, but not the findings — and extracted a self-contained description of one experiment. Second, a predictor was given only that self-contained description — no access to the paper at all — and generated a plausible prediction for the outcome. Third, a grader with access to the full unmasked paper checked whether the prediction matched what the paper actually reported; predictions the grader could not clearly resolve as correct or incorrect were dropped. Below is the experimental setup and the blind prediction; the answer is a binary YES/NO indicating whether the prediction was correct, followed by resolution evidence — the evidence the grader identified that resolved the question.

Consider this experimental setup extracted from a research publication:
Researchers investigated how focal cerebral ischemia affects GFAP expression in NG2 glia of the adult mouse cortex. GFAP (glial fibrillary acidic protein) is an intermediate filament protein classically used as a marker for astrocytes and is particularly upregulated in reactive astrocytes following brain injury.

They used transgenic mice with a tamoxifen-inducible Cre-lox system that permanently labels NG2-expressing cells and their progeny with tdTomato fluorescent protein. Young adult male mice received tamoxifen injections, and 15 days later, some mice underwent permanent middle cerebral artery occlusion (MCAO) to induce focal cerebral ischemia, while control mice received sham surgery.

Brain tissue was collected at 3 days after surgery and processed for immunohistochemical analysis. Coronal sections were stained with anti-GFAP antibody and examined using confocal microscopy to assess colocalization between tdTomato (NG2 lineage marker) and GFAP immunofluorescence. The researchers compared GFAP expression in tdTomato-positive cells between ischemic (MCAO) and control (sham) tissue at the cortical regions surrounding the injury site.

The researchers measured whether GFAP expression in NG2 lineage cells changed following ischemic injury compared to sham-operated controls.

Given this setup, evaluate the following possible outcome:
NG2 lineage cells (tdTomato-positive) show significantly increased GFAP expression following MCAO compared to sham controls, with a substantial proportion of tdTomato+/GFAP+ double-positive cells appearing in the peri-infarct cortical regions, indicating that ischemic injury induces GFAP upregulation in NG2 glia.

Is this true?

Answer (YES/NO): YES